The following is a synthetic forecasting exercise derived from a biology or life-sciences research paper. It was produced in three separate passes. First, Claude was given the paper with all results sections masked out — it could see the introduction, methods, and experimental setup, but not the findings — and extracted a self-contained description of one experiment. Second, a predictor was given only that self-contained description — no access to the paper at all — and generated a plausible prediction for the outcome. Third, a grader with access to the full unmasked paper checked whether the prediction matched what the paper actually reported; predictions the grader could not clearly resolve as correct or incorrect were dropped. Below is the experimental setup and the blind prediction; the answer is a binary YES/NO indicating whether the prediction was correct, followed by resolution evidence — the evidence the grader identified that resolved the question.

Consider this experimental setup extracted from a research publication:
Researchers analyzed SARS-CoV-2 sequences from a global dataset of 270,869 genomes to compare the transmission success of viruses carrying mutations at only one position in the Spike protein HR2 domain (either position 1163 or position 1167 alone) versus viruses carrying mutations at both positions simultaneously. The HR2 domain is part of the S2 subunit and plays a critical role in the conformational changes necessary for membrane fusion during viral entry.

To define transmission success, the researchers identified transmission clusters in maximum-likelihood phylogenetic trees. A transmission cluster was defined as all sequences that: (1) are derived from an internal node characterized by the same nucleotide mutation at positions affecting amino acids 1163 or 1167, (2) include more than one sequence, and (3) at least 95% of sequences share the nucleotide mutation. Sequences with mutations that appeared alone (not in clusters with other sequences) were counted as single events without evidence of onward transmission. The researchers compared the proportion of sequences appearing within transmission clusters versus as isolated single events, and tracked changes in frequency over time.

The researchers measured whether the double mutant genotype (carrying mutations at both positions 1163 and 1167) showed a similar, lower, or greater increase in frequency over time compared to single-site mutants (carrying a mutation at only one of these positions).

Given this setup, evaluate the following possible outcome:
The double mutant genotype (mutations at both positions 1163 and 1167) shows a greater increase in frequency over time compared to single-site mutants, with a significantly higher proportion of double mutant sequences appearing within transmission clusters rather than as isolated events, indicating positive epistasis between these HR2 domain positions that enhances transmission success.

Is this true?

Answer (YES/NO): YES